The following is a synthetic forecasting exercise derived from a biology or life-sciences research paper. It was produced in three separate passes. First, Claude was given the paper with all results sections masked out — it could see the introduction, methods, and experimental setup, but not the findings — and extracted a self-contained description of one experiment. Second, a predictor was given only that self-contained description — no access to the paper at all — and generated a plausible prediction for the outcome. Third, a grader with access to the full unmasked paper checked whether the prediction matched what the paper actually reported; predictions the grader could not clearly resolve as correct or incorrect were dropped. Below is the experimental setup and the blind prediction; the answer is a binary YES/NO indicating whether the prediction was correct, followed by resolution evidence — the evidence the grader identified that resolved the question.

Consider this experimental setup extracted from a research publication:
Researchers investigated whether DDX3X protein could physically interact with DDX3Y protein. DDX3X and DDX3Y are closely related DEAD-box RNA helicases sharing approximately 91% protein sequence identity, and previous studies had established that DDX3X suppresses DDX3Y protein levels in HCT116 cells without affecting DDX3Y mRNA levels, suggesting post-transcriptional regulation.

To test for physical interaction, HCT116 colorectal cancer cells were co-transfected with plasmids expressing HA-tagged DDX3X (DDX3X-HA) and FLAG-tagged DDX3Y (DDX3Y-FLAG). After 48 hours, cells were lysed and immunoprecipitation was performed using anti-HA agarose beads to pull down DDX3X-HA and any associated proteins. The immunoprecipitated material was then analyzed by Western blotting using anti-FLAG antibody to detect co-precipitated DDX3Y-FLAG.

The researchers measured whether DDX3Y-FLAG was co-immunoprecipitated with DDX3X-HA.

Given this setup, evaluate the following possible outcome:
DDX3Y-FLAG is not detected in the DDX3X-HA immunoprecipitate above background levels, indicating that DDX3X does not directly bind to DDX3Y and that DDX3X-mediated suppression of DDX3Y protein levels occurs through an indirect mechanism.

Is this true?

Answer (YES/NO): NO